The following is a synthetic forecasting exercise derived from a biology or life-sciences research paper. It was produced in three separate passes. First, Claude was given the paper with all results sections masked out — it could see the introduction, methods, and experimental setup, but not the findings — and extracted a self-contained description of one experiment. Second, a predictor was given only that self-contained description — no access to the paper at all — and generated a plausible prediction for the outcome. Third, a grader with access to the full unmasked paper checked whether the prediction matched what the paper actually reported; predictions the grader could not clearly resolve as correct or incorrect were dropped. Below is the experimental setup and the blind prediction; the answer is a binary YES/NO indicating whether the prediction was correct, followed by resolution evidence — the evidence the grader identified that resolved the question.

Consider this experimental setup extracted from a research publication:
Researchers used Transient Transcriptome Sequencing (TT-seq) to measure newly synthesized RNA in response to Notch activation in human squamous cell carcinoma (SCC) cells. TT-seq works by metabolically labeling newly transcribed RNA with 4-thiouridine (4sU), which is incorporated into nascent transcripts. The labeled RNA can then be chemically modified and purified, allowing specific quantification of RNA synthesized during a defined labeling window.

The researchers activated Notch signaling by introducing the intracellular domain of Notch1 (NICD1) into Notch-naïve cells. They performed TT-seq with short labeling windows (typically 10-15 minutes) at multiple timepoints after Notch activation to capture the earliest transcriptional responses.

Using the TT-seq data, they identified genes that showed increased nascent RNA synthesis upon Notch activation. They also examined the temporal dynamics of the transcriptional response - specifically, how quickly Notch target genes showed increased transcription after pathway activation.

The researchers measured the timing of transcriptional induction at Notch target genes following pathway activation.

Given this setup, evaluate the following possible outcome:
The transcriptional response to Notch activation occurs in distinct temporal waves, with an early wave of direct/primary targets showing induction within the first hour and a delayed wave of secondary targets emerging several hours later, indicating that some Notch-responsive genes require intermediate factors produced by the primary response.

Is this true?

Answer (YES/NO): NO